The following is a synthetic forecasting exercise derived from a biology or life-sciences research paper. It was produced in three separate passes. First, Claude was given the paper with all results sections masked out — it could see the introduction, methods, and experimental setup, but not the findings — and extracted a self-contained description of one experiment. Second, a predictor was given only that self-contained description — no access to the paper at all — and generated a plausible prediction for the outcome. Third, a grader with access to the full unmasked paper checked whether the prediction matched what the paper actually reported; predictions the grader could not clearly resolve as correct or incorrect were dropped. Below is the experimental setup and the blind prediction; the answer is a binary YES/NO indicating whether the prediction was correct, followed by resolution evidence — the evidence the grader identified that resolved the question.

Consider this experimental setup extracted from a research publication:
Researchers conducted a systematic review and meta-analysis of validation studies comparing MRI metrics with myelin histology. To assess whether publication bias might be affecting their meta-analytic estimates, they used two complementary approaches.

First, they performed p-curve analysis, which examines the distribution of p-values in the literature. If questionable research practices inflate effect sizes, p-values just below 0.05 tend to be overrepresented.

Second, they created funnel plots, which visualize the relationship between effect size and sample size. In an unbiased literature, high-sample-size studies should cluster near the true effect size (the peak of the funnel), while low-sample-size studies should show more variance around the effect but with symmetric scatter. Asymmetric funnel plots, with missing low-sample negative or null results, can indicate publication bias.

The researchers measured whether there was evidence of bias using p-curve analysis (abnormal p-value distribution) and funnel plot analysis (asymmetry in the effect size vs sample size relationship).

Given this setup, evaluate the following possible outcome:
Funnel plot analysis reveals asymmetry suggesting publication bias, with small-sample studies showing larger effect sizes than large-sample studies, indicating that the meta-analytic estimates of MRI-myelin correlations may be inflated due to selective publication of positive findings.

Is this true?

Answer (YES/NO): YES